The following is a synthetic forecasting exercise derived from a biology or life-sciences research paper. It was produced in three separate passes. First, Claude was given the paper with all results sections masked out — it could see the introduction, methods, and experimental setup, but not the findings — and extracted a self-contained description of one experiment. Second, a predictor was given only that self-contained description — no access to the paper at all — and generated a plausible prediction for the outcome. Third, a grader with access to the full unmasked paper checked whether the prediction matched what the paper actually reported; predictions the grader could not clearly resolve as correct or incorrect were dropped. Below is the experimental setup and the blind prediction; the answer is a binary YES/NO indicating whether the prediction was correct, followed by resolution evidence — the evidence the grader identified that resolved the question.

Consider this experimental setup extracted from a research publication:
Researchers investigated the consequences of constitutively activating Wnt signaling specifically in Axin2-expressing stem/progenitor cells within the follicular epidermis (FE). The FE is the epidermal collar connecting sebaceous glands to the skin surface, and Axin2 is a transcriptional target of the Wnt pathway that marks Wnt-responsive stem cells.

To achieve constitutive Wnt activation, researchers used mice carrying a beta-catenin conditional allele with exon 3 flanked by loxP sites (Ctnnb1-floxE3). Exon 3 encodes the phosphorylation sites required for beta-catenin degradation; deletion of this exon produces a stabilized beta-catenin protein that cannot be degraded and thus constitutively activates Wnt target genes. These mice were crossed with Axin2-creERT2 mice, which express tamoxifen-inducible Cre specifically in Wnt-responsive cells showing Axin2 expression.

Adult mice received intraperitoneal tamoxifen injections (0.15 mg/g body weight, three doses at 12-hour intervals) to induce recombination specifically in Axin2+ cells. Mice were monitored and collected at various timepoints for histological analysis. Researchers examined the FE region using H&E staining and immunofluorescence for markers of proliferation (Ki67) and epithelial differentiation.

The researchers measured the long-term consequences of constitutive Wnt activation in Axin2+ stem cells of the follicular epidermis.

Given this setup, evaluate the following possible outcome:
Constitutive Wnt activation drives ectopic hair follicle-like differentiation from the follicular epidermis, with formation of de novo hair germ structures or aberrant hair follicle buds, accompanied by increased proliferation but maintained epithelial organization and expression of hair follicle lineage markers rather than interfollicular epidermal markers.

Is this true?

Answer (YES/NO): NO